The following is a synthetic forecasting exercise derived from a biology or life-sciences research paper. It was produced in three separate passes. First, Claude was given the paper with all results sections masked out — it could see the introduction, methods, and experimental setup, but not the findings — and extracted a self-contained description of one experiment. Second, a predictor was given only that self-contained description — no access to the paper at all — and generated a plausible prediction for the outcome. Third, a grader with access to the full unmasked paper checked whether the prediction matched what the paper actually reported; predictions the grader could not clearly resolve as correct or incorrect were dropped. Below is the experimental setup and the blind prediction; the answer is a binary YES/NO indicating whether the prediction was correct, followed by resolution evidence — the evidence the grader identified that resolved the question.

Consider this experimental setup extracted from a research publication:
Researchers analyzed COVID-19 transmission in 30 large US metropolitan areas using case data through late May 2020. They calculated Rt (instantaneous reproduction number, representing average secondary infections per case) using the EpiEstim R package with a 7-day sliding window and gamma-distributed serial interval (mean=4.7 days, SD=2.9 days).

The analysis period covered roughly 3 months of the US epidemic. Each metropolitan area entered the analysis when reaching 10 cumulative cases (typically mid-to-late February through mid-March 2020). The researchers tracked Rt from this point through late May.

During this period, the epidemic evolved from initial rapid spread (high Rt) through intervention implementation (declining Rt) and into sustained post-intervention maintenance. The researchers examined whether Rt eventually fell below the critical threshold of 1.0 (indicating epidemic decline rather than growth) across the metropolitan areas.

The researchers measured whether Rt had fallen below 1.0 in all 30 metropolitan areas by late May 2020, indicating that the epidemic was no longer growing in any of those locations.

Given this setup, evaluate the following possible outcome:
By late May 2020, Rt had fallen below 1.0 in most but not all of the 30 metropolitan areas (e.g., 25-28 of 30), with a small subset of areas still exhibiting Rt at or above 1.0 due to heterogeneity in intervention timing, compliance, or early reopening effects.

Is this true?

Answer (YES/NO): YES